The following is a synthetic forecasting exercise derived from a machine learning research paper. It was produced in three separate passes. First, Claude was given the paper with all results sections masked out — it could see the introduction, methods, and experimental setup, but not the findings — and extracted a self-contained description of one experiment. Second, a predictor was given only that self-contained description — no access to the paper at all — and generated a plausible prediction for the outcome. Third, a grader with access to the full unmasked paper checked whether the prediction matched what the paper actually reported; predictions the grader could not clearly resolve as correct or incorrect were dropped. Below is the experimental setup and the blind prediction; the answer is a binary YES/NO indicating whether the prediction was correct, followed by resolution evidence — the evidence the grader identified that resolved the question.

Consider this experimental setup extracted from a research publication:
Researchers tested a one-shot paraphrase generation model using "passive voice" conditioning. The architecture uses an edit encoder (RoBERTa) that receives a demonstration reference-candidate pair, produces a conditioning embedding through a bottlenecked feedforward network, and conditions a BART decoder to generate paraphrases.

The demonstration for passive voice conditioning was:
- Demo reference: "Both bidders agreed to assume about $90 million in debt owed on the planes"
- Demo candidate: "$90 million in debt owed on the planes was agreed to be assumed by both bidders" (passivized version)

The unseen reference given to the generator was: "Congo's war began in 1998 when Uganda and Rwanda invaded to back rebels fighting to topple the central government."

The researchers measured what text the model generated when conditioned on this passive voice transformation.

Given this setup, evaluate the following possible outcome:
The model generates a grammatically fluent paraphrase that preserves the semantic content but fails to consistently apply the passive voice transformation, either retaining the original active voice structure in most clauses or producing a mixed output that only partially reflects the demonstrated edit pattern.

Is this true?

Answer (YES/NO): NO